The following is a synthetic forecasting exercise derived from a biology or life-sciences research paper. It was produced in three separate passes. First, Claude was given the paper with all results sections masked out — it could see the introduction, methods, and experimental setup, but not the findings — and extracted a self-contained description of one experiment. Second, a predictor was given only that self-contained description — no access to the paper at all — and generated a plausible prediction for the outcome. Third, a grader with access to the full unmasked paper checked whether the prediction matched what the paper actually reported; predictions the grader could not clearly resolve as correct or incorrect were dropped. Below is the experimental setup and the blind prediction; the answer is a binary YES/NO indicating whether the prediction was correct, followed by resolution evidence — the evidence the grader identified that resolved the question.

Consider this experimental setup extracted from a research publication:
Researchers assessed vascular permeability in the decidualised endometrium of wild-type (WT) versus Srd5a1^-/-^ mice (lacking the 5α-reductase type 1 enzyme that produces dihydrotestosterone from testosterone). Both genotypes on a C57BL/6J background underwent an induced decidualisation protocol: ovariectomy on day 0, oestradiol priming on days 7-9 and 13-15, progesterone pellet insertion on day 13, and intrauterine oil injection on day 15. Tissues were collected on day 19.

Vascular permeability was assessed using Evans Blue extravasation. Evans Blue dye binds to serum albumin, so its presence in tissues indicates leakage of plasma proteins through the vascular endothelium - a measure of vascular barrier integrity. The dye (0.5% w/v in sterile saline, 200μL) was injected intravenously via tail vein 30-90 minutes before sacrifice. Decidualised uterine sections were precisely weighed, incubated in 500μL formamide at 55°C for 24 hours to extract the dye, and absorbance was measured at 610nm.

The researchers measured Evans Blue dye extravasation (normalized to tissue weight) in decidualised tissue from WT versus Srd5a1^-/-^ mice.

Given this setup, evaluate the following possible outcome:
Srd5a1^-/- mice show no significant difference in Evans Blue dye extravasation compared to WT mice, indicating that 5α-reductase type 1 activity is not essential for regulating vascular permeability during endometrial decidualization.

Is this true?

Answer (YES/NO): NO